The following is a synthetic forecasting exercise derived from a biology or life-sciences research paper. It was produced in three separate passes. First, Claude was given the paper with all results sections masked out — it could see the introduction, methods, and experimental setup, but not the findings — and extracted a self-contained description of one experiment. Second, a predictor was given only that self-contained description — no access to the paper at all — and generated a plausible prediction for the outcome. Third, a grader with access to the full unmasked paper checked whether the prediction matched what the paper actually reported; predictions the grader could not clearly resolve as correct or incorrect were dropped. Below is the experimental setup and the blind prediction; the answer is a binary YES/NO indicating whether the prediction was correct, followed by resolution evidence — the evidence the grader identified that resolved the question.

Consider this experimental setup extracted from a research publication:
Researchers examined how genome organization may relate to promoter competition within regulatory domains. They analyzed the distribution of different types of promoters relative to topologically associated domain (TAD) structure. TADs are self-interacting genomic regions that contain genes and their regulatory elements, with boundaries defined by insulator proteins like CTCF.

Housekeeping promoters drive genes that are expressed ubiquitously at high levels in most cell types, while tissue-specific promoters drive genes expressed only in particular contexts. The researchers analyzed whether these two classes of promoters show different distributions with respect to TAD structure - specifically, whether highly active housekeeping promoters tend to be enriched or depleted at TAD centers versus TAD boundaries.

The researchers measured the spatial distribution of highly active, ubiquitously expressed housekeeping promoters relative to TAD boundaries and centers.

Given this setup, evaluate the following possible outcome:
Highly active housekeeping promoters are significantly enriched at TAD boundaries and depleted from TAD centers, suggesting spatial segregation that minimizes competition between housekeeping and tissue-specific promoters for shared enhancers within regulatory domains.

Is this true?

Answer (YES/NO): YES